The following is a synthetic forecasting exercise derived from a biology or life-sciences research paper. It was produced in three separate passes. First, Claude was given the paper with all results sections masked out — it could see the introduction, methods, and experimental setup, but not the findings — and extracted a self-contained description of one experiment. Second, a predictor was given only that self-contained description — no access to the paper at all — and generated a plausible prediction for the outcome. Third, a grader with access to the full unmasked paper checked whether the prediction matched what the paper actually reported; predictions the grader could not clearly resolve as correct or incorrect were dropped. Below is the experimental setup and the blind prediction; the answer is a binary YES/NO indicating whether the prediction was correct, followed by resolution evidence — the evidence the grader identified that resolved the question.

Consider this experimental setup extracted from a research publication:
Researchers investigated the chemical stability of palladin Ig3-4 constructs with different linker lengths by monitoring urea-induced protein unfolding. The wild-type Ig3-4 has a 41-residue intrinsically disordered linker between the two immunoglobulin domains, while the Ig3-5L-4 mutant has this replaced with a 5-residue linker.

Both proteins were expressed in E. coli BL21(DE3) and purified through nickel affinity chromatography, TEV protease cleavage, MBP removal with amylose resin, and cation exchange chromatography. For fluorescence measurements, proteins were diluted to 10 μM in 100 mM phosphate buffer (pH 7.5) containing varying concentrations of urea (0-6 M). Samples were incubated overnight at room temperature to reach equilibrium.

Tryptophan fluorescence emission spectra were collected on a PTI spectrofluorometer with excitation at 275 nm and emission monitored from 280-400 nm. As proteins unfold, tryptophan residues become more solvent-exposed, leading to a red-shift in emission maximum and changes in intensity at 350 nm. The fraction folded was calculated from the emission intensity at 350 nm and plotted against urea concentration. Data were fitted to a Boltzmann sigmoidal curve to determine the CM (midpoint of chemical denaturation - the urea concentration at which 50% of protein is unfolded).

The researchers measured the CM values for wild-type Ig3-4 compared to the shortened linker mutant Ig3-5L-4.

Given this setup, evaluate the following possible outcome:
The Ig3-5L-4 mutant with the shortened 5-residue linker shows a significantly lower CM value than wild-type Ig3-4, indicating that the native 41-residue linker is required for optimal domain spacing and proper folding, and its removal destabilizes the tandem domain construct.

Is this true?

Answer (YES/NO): NO